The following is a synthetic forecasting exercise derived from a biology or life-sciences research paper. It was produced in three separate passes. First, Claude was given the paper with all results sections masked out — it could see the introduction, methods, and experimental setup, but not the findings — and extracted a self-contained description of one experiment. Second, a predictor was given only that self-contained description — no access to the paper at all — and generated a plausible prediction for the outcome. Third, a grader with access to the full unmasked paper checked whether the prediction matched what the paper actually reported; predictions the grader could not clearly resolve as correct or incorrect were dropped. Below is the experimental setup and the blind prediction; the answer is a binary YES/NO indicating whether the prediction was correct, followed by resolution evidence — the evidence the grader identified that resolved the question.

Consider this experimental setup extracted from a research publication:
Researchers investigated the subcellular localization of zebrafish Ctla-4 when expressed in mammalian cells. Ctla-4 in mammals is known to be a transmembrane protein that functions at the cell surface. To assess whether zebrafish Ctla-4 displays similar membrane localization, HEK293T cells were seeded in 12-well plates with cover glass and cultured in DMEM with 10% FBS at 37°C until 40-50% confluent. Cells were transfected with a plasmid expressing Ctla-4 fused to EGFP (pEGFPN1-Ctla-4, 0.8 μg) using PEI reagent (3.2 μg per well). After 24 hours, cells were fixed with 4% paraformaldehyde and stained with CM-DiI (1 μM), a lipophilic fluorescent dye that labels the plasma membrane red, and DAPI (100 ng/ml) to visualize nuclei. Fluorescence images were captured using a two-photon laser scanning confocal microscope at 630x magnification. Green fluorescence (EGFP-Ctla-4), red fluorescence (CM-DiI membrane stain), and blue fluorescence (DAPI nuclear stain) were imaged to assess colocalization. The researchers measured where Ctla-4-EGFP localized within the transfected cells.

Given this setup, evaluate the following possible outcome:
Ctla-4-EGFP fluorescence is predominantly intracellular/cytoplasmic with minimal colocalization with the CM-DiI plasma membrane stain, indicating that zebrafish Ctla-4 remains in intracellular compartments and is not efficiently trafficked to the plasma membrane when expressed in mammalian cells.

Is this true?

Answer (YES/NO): NO